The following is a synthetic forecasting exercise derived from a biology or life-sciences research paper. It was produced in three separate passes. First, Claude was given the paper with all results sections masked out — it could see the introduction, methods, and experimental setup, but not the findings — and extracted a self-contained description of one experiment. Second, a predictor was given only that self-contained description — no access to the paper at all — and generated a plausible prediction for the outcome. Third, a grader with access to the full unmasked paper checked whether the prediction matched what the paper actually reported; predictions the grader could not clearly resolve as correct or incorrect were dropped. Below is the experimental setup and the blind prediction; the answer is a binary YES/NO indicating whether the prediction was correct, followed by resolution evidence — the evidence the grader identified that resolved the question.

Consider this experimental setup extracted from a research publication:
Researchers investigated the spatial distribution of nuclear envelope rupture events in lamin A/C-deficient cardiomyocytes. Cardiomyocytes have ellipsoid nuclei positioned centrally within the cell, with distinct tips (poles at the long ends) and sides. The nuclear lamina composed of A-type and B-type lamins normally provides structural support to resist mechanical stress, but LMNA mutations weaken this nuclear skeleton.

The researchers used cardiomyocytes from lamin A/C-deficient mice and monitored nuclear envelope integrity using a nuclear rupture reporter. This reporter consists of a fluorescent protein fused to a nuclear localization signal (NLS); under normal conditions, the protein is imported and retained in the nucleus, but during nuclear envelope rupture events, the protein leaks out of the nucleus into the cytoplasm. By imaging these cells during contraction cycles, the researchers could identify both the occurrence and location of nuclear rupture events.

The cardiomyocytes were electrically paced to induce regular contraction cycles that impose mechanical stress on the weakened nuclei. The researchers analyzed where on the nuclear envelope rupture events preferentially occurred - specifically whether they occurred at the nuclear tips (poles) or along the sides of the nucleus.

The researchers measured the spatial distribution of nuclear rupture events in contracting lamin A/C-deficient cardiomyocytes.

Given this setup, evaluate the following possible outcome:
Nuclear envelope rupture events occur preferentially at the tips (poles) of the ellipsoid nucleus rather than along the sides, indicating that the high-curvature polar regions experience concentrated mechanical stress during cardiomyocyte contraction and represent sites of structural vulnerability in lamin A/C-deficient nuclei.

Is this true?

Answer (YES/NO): YES